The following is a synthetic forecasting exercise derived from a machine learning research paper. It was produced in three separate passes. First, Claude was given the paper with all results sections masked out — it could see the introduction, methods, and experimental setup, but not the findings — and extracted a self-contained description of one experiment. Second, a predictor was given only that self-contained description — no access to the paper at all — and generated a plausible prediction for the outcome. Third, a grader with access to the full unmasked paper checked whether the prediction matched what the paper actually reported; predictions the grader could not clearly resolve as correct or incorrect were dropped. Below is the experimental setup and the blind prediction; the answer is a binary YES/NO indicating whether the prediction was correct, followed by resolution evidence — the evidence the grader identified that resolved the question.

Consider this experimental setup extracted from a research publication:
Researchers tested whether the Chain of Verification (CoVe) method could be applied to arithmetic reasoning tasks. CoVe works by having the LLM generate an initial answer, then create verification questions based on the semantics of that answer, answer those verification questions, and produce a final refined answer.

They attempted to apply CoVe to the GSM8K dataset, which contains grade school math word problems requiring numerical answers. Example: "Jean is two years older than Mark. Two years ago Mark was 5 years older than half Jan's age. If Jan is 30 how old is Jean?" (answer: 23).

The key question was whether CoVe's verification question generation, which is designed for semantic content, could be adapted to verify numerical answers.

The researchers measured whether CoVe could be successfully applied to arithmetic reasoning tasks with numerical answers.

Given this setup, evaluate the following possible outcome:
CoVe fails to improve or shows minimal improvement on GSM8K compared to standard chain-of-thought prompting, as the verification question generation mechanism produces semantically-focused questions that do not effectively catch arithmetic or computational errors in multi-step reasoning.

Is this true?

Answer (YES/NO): NO